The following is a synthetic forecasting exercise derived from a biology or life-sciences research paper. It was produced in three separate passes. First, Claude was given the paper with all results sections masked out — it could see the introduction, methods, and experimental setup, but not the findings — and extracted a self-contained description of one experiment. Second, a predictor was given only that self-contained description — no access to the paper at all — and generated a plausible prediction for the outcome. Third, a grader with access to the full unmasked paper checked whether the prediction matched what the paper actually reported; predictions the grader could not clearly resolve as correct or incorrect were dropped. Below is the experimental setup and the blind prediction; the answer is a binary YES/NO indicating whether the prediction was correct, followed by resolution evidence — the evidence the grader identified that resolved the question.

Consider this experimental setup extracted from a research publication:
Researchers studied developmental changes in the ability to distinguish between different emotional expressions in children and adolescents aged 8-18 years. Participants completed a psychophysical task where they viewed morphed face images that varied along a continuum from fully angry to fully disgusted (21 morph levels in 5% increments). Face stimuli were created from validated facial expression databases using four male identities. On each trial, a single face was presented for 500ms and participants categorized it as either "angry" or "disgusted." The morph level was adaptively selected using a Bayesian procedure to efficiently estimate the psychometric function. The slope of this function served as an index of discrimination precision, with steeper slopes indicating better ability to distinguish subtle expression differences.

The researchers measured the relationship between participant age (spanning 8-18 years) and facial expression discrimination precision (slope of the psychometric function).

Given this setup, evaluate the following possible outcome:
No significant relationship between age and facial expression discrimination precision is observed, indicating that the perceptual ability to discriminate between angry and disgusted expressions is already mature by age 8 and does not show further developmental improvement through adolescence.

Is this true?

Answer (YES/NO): NO